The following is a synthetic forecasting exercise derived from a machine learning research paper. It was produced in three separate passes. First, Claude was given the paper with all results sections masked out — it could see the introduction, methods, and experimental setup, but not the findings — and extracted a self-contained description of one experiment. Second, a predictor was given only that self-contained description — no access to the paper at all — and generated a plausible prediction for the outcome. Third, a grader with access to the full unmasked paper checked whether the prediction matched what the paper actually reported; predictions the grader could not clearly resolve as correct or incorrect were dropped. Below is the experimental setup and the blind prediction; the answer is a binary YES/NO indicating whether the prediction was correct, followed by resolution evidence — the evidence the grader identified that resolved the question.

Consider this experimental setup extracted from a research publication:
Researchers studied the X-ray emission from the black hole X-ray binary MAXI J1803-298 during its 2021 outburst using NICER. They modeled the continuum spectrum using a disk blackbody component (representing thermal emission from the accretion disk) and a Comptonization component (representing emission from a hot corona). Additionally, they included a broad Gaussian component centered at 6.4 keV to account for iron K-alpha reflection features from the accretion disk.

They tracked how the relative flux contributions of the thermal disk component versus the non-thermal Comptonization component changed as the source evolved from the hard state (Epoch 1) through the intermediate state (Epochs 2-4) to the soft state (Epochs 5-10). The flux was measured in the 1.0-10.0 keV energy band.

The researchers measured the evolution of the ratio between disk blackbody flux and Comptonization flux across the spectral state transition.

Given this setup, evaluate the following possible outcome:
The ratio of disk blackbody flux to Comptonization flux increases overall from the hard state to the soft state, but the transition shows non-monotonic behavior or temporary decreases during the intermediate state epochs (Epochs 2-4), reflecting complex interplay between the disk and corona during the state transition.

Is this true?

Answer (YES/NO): NO